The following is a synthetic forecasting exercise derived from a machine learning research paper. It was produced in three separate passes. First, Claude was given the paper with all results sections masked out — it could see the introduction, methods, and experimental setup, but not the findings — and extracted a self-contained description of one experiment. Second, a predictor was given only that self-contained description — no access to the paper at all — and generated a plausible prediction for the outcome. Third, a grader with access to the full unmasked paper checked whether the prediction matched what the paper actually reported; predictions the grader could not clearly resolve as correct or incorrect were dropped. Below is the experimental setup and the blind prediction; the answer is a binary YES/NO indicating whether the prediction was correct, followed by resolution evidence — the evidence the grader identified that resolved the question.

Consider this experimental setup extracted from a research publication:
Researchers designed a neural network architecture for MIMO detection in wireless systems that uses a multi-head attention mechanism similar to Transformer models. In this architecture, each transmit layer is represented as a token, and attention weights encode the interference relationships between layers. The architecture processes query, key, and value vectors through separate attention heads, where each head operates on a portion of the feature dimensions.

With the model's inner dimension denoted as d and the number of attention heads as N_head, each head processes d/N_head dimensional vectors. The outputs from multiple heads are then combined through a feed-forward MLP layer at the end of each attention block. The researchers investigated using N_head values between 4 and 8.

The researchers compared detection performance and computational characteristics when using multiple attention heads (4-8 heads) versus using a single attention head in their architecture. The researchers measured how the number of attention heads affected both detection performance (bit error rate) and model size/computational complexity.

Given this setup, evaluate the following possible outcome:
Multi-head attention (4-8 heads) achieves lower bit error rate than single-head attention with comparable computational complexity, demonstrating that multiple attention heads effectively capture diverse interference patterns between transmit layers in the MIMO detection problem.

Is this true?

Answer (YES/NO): NO